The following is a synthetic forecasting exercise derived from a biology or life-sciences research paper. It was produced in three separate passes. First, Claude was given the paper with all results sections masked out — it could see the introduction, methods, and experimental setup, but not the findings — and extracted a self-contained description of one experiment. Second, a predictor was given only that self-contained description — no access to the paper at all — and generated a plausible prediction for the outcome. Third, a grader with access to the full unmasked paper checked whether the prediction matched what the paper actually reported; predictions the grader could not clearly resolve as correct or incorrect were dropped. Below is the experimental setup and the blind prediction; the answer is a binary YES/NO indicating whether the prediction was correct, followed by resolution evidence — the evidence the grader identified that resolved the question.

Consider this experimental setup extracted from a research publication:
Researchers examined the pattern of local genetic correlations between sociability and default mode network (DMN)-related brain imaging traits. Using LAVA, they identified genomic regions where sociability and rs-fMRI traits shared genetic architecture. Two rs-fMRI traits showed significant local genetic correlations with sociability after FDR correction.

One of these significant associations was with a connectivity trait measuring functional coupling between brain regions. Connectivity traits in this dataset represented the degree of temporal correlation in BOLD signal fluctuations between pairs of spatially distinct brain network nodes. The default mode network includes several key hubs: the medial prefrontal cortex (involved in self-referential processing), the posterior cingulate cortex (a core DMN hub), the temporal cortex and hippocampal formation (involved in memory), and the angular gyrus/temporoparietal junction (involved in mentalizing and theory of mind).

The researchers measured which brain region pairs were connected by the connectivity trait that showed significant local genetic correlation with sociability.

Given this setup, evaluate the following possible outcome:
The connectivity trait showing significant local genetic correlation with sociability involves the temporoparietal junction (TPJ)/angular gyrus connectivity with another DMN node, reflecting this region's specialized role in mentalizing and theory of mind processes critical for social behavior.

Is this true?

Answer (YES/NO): NO